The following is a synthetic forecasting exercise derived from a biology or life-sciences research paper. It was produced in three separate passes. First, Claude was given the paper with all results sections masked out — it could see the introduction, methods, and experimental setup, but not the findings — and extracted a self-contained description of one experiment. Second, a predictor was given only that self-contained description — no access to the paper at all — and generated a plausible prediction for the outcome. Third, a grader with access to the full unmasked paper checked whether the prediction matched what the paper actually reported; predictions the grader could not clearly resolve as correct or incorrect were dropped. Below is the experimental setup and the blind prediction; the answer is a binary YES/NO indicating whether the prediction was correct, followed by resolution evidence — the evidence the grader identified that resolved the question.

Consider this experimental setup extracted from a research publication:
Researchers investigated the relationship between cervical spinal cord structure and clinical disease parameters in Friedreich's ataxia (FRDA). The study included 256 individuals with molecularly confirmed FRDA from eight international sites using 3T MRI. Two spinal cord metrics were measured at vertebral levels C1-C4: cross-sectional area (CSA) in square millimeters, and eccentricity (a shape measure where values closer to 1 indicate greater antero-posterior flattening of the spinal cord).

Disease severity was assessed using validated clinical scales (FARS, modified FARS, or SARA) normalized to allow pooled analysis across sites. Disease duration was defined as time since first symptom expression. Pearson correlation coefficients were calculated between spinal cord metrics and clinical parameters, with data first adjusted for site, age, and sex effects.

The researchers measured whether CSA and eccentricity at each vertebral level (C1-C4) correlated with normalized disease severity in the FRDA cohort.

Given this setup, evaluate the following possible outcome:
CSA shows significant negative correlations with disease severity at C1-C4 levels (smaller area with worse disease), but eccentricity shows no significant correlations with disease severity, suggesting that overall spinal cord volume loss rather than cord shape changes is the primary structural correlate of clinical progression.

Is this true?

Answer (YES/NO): YES